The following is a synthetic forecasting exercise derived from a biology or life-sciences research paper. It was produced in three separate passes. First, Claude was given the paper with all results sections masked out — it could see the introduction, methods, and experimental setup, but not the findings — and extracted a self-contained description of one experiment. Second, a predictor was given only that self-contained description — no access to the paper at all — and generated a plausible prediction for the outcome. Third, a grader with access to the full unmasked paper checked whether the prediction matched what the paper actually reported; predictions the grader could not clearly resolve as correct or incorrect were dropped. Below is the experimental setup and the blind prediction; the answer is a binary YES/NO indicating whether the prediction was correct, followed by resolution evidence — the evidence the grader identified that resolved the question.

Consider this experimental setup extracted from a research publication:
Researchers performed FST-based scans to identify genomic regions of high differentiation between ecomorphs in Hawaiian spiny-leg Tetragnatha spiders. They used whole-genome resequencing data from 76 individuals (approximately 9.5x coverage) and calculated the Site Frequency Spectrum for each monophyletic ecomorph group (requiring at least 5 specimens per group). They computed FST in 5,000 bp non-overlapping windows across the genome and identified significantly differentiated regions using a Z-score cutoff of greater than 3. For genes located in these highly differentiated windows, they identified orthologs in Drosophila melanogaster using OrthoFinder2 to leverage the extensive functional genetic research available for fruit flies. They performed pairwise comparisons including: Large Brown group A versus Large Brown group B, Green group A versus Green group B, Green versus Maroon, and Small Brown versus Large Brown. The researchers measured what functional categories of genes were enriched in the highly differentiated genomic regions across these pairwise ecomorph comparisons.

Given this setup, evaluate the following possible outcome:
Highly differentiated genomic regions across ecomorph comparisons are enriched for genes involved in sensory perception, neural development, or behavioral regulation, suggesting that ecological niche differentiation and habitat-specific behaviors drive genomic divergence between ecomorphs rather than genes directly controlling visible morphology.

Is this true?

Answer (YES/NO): NO